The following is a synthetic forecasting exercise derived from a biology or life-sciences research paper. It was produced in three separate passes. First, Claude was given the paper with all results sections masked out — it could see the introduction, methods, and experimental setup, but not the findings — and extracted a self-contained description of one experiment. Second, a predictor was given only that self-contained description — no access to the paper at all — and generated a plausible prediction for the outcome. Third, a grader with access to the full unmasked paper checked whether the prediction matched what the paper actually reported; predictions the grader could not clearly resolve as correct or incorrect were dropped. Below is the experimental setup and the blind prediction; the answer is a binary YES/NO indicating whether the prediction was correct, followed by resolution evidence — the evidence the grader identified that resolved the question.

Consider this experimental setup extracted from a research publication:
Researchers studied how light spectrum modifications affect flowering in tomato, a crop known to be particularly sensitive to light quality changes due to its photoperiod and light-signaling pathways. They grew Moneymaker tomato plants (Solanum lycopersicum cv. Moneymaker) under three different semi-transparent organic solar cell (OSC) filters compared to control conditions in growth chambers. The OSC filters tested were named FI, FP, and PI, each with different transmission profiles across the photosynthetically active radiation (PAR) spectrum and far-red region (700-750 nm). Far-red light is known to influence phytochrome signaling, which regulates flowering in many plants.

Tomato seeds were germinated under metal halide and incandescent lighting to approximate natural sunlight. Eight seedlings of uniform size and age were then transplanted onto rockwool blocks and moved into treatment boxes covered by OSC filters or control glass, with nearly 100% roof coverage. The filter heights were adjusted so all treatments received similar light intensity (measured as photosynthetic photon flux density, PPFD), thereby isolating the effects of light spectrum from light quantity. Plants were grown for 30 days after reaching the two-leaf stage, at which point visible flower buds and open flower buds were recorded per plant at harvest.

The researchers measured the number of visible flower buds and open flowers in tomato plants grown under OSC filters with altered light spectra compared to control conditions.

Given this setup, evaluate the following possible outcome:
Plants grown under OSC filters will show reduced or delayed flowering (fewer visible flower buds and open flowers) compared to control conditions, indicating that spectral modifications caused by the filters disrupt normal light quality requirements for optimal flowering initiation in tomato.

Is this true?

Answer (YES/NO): NO